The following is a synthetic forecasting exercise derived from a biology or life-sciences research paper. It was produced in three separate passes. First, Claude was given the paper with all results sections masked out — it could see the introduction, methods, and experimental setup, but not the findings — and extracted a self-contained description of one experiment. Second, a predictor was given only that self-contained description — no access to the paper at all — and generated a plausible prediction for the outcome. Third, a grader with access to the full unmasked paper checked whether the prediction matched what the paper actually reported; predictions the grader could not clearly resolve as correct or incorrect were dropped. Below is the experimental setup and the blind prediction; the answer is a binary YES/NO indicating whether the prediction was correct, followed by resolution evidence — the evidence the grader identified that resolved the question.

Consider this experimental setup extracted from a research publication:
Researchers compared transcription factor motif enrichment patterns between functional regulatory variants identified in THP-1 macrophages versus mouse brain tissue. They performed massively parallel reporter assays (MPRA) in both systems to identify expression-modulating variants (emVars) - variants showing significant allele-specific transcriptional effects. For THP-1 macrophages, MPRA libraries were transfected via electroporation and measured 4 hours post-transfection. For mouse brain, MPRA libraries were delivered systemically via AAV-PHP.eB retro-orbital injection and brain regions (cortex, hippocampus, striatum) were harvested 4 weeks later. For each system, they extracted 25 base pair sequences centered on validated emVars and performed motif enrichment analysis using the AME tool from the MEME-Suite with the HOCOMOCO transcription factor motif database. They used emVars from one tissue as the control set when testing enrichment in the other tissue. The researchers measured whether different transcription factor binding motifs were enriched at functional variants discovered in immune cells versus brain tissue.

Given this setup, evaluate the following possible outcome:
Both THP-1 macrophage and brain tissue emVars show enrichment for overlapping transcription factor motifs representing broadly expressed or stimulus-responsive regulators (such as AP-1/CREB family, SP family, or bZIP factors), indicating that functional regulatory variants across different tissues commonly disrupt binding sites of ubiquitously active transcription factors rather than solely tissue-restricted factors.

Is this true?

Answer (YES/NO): NO